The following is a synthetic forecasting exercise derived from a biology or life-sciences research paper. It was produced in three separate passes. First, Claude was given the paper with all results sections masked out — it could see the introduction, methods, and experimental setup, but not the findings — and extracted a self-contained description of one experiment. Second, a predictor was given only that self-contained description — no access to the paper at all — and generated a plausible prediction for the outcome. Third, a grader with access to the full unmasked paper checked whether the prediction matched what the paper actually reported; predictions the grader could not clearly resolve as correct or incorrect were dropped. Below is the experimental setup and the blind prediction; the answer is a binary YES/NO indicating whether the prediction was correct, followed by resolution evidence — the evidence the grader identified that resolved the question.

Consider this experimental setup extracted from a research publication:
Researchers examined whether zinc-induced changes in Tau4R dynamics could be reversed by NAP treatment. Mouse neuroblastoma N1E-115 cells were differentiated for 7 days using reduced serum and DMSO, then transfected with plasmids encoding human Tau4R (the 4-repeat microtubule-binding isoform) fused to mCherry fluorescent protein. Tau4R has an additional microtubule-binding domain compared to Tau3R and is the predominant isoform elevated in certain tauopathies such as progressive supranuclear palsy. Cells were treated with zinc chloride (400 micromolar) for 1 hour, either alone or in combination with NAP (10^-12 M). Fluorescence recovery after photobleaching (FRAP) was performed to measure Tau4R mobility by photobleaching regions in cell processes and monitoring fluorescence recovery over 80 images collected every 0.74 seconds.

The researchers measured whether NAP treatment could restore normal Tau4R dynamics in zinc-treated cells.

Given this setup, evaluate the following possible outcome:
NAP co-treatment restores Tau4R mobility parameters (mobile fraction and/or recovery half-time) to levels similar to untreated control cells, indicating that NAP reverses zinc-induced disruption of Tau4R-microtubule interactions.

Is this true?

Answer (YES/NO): YES